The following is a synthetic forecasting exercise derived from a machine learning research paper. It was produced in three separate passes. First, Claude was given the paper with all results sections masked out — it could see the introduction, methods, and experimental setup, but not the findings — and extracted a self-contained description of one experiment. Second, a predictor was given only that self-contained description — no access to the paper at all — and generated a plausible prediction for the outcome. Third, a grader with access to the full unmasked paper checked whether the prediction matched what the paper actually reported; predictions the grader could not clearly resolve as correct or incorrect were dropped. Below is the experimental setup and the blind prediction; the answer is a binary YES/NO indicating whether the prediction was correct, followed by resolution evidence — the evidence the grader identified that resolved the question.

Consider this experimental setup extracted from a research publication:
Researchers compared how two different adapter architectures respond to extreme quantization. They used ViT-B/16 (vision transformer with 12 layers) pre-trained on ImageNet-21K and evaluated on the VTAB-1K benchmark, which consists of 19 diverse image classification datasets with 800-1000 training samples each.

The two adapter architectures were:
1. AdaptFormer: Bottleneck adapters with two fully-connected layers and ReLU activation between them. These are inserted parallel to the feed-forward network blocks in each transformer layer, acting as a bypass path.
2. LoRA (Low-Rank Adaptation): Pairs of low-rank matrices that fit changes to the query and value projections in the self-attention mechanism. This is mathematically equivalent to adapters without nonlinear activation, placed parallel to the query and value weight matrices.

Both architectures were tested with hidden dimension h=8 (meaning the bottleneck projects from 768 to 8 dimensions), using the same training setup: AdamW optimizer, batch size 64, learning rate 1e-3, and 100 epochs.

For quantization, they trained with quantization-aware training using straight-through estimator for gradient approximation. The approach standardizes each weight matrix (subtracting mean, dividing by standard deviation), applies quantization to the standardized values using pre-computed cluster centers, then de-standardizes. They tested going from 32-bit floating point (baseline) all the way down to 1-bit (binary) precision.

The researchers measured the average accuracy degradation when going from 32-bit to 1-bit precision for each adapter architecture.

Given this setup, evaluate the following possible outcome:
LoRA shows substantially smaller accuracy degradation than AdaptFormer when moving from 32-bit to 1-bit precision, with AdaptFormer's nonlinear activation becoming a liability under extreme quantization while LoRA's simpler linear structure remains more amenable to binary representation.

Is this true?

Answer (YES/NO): YES